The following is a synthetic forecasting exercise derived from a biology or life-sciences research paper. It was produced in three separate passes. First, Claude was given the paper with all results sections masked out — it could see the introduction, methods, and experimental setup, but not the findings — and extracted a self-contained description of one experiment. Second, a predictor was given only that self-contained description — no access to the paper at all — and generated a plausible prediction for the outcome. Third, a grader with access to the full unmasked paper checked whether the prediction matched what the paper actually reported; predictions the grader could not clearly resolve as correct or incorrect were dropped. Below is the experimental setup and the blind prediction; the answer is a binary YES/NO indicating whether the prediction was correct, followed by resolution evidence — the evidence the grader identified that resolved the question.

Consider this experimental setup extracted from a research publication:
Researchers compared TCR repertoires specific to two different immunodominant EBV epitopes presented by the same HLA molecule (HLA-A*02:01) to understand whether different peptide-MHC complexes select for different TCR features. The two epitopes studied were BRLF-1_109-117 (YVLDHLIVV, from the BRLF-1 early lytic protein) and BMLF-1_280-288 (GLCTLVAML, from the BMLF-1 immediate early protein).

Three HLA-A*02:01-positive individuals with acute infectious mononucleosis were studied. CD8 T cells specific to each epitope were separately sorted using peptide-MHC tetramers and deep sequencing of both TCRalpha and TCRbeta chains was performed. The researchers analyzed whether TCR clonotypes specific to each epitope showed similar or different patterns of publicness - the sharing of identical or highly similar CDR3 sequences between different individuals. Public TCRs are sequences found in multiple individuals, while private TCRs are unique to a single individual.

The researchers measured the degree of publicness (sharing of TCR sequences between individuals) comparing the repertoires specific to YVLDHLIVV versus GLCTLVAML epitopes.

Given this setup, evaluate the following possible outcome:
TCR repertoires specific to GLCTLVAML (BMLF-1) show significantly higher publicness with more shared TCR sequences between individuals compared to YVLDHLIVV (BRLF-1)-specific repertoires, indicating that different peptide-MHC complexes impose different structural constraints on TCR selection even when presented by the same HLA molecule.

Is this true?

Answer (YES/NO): NO